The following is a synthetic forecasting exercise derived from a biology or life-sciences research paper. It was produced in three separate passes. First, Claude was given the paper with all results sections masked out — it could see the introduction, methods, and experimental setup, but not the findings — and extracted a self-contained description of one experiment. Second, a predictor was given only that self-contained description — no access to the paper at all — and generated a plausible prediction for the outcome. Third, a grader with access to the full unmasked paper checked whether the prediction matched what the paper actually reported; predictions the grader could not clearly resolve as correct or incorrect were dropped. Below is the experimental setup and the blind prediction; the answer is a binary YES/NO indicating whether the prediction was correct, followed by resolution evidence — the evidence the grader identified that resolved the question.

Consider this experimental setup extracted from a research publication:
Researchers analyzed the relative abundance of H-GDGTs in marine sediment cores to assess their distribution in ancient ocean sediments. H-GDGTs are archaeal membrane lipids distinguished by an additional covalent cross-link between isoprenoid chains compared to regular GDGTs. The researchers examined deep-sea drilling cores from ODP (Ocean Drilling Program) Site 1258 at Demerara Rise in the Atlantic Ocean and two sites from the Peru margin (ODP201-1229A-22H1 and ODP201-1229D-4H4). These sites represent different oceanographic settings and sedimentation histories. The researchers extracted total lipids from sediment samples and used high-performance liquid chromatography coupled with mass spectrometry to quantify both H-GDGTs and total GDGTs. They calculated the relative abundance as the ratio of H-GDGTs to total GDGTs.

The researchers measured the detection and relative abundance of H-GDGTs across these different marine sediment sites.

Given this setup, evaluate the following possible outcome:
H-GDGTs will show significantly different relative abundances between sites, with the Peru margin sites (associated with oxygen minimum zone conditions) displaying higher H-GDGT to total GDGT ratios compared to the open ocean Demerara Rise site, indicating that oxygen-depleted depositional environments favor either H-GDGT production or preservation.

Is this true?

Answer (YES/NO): NO